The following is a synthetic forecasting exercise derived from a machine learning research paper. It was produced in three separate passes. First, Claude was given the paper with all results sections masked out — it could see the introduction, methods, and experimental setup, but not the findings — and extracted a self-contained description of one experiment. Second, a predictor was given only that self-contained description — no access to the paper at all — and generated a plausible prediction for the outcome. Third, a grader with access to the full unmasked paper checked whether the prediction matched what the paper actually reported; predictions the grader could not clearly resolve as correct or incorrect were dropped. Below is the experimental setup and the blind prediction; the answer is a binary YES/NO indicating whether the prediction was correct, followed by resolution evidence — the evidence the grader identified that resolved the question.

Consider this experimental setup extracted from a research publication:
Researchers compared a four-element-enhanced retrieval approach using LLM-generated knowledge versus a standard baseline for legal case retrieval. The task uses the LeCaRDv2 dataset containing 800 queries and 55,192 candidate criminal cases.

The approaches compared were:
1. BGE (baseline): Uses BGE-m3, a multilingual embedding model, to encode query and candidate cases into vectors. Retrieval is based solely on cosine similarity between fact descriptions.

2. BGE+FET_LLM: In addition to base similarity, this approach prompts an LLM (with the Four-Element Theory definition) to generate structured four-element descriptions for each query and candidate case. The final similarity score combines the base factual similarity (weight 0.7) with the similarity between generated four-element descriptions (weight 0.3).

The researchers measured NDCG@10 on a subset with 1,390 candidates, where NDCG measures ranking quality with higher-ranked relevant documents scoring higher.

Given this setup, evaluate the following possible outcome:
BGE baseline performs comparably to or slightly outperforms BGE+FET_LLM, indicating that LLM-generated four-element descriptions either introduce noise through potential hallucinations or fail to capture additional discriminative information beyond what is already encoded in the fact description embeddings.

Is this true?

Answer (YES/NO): NO